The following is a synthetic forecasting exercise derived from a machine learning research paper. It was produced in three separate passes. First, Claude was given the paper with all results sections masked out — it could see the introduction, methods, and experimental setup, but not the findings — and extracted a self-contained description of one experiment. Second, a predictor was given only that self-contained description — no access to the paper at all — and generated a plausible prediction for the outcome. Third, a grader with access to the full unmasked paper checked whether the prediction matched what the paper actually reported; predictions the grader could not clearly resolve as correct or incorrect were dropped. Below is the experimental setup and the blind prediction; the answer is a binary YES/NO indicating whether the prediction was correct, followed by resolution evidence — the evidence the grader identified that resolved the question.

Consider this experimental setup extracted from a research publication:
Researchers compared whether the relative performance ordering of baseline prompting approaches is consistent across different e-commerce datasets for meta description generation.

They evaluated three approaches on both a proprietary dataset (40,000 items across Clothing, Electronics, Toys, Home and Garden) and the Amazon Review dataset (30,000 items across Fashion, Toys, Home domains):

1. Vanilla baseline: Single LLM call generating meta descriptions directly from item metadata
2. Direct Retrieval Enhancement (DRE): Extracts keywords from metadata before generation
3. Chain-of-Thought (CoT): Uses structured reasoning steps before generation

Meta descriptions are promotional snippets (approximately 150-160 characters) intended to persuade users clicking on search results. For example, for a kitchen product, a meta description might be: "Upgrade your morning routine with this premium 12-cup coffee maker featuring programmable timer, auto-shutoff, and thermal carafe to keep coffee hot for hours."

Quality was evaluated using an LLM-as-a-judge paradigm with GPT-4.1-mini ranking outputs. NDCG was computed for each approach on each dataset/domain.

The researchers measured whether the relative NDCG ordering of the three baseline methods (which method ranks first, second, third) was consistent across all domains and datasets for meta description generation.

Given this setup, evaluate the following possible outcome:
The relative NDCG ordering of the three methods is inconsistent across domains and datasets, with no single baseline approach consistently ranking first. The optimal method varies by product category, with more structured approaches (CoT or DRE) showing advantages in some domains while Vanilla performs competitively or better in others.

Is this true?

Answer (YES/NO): YES